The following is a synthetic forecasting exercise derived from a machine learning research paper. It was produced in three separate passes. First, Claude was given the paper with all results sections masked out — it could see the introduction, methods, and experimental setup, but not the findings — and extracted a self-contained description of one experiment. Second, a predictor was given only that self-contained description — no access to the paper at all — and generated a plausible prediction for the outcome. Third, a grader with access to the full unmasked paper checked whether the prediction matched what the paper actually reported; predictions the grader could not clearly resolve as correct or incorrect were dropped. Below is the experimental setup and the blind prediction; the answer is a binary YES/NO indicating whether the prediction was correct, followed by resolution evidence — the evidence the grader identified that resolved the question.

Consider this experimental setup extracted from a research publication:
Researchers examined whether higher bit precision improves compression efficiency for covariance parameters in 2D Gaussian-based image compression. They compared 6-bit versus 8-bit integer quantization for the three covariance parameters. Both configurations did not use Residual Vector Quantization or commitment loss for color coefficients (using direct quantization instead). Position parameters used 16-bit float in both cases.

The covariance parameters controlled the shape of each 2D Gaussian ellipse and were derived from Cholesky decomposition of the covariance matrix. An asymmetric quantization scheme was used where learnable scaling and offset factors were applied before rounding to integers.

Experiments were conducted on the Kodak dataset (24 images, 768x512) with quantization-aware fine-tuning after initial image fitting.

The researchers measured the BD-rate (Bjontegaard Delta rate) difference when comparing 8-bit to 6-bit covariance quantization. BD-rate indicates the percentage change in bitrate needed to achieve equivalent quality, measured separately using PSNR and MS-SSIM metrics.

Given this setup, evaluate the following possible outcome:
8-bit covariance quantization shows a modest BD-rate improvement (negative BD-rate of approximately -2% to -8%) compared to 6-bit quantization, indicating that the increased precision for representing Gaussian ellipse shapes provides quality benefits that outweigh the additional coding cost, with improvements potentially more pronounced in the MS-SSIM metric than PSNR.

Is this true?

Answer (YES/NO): NO